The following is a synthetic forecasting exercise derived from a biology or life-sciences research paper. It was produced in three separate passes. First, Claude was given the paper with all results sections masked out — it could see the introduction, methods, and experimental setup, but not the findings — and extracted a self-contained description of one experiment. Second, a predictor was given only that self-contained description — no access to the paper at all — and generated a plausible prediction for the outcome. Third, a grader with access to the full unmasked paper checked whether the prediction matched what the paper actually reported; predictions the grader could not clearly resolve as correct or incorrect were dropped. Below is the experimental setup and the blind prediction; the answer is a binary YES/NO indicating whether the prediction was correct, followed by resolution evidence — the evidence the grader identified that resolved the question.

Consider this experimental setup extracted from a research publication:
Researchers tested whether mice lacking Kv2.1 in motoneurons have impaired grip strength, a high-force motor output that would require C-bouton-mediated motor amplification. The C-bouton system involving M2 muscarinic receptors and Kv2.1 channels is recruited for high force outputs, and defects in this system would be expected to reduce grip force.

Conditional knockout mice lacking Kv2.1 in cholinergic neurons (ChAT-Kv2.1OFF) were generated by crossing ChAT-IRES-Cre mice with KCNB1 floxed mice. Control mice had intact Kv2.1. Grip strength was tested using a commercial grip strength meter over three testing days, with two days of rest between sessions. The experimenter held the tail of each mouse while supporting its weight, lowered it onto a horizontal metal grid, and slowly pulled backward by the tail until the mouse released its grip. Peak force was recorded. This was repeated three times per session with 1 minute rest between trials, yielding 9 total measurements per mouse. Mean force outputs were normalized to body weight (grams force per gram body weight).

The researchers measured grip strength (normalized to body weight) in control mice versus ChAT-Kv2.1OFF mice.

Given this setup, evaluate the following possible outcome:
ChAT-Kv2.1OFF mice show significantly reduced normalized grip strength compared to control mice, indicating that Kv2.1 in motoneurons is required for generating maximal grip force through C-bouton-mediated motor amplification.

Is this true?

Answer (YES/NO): NO